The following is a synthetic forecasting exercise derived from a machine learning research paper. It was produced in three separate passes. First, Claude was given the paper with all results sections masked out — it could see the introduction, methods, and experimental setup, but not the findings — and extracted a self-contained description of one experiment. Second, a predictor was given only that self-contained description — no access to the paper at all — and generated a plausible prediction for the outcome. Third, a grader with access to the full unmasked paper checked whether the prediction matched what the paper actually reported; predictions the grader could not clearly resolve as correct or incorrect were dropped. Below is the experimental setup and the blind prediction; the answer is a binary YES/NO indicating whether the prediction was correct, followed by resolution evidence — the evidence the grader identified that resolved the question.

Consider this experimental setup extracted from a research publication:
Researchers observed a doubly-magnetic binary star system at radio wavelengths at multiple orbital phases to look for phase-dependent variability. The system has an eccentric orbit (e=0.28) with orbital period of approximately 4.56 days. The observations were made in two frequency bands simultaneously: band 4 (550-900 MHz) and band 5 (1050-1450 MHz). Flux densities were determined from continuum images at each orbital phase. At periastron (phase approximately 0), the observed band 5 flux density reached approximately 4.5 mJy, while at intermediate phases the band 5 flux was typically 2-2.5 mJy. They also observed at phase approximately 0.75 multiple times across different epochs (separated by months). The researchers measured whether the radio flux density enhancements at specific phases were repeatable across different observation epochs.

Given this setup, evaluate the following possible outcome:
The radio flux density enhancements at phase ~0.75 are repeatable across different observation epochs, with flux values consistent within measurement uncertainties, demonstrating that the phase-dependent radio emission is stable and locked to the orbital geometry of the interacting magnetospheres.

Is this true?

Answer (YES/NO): YES